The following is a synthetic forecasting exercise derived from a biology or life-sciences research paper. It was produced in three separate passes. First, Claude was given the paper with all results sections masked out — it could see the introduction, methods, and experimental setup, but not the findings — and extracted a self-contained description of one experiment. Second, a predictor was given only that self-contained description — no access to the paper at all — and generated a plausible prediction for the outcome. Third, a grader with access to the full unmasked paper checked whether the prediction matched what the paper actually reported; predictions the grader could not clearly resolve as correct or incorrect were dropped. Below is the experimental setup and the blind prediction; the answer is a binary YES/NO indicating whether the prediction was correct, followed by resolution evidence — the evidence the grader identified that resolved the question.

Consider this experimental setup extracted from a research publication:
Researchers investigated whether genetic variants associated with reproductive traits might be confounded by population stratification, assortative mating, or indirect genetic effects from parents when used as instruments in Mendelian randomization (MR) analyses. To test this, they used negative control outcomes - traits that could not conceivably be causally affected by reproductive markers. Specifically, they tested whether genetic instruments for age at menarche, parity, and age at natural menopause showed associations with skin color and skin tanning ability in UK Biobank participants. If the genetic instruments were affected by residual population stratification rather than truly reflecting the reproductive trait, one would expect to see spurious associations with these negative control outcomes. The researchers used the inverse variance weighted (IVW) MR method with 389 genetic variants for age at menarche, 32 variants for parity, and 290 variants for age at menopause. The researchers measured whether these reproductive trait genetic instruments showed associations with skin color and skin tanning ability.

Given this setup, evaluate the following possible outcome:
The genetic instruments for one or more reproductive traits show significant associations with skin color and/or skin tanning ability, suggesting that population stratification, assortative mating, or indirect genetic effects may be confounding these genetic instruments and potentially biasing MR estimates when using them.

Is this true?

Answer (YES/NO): NO